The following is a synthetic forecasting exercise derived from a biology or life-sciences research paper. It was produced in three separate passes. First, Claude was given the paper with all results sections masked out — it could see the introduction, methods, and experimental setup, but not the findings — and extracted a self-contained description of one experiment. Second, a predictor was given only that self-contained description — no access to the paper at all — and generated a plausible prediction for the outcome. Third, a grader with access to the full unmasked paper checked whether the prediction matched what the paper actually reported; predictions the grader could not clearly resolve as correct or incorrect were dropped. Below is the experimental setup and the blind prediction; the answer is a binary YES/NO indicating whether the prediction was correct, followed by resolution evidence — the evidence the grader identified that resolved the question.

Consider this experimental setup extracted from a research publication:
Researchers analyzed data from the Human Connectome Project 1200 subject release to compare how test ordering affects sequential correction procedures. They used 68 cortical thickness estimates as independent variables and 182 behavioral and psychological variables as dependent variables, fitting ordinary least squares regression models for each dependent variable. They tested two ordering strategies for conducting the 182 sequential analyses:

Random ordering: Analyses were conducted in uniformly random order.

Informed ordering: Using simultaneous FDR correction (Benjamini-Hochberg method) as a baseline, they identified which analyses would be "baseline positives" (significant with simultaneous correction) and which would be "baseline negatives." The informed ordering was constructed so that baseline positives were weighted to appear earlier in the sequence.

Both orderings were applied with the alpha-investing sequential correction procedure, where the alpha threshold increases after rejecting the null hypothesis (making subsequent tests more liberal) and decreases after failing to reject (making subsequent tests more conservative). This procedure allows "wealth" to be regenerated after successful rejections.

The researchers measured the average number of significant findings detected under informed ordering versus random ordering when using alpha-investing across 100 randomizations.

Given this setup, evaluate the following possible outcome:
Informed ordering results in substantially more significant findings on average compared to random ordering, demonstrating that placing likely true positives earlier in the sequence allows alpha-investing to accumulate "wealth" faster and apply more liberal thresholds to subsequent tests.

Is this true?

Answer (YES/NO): YES